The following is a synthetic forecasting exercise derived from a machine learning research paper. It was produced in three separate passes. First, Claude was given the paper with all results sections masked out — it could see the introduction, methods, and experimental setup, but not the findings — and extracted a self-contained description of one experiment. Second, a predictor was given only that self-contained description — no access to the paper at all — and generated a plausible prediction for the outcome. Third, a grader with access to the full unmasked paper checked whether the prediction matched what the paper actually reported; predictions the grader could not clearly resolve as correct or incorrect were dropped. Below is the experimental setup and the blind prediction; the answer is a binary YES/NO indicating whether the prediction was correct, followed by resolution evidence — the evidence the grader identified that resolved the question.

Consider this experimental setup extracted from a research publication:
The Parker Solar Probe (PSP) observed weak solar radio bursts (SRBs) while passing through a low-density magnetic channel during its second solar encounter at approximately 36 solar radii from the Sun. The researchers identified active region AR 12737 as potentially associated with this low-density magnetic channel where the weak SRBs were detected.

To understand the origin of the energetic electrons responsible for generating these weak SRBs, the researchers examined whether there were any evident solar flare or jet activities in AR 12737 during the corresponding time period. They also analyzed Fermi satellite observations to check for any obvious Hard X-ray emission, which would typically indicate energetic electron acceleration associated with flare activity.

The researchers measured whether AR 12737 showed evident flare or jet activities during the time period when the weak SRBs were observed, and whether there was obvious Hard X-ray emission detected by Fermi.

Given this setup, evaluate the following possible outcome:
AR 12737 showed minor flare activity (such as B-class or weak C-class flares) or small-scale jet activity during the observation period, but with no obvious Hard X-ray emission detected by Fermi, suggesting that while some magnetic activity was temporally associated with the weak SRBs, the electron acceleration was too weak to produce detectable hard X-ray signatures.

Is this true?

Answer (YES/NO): NO